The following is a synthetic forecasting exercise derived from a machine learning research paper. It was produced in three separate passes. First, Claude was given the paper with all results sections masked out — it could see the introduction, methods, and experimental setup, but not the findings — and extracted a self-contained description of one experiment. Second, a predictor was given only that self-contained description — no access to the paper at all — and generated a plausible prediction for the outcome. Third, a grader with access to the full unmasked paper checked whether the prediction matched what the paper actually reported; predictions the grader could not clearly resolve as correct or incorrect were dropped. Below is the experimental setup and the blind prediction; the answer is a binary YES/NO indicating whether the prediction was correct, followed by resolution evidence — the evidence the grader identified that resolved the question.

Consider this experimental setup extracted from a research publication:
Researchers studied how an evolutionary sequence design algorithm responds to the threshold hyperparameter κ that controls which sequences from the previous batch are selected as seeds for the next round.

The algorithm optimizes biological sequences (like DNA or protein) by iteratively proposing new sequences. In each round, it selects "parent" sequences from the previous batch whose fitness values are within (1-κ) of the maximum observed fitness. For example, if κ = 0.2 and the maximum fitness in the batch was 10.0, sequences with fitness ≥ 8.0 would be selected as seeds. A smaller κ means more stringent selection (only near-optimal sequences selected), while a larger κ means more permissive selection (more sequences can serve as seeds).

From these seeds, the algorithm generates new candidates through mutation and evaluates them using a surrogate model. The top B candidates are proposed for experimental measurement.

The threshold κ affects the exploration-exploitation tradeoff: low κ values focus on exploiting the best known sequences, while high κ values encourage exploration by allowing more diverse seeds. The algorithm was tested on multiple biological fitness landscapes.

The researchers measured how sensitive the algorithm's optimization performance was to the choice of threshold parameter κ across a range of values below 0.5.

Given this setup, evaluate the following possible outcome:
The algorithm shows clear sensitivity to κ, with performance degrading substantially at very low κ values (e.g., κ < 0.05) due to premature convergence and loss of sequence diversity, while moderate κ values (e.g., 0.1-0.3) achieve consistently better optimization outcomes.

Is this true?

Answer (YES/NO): NO